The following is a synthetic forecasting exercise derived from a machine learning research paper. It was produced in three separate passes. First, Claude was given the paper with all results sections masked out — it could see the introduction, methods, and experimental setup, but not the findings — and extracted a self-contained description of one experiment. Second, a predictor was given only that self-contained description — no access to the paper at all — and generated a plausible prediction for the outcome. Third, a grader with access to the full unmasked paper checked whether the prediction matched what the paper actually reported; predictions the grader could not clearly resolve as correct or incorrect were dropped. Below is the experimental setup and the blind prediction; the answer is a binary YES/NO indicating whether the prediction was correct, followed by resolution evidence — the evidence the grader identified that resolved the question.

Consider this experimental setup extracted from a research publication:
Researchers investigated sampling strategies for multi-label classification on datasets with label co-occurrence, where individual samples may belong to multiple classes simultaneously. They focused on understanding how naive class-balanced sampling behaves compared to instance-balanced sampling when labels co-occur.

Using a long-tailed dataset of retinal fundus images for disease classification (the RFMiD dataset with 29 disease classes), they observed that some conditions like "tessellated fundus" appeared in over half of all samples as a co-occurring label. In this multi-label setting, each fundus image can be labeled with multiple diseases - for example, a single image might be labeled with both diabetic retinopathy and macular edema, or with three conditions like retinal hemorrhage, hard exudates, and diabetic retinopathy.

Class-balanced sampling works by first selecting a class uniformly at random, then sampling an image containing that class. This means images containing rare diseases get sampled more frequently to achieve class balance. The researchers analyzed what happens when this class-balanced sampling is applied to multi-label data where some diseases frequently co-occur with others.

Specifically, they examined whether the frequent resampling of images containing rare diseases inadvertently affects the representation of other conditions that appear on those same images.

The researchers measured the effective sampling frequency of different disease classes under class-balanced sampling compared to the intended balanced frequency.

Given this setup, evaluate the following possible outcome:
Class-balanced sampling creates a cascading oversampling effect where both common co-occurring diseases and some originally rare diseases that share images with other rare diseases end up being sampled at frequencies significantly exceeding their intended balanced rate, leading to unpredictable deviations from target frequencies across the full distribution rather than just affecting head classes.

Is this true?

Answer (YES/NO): NO